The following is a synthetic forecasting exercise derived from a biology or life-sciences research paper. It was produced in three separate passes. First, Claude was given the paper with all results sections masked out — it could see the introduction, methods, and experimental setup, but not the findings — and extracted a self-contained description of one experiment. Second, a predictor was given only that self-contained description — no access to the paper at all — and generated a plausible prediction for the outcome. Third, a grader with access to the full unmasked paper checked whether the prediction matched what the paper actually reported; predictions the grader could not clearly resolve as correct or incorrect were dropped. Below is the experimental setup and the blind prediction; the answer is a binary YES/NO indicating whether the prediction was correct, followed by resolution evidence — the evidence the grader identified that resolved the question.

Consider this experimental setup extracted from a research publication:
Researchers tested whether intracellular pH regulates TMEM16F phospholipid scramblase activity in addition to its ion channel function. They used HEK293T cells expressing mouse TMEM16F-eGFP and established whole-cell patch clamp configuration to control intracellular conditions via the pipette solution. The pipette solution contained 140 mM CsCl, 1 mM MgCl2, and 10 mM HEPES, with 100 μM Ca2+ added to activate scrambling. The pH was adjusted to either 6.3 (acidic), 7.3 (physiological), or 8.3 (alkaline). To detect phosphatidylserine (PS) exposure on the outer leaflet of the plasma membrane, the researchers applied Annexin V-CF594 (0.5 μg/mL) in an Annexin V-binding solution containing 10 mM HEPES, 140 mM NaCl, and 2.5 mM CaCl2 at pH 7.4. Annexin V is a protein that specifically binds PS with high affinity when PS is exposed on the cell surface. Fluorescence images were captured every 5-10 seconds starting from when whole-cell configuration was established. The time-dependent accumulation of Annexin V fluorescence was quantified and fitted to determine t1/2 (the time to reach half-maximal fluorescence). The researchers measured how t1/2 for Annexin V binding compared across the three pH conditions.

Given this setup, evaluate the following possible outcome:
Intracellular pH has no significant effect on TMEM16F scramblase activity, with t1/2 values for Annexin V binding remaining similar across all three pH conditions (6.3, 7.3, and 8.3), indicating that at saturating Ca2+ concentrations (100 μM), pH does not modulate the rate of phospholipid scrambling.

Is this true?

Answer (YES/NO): NO